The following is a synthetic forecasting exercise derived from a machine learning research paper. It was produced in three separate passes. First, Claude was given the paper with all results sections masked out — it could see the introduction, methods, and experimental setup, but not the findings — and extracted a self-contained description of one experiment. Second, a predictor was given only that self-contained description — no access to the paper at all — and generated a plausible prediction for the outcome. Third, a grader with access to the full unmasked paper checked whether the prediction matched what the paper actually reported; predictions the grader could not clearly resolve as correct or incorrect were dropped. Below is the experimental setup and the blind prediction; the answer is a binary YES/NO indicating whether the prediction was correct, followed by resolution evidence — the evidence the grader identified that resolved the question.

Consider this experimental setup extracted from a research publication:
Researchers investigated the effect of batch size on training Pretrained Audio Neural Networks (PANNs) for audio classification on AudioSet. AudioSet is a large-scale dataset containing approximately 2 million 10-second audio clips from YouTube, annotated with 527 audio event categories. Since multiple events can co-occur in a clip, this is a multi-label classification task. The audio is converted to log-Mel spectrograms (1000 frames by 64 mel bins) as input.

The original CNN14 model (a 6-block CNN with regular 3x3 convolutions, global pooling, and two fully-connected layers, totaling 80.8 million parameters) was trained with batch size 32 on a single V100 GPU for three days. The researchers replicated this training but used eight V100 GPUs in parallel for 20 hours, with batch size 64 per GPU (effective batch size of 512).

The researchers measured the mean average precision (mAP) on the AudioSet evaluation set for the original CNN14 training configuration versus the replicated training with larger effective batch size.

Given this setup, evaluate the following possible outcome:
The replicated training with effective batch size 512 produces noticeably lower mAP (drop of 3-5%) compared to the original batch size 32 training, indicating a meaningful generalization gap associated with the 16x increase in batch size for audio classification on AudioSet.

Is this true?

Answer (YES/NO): NO